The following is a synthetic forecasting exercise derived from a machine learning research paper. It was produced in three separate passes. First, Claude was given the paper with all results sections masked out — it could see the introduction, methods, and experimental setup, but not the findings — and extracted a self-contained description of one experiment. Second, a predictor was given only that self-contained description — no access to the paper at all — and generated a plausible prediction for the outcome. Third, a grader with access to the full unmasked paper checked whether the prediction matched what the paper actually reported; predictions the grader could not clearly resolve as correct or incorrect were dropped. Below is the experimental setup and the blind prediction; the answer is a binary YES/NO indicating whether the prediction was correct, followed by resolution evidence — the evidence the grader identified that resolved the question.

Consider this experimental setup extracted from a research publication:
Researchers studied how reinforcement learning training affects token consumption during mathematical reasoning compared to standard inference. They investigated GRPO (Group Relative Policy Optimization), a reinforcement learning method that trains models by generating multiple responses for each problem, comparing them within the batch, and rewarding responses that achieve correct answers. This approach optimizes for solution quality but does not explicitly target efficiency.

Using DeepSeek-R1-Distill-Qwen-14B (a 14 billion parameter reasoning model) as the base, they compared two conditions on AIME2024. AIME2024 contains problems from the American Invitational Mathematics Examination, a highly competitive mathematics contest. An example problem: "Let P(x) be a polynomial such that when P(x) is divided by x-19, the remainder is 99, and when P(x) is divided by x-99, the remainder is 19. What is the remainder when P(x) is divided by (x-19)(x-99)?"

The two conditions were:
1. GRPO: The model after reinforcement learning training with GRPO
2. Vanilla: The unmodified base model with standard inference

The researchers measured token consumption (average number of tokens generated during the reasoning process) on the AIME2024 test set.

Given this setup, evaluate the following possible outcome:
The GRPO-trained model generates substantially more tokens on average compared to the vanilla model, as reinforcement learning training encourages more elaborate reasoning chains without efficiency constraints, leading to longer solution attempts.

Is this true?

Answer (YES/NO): YES